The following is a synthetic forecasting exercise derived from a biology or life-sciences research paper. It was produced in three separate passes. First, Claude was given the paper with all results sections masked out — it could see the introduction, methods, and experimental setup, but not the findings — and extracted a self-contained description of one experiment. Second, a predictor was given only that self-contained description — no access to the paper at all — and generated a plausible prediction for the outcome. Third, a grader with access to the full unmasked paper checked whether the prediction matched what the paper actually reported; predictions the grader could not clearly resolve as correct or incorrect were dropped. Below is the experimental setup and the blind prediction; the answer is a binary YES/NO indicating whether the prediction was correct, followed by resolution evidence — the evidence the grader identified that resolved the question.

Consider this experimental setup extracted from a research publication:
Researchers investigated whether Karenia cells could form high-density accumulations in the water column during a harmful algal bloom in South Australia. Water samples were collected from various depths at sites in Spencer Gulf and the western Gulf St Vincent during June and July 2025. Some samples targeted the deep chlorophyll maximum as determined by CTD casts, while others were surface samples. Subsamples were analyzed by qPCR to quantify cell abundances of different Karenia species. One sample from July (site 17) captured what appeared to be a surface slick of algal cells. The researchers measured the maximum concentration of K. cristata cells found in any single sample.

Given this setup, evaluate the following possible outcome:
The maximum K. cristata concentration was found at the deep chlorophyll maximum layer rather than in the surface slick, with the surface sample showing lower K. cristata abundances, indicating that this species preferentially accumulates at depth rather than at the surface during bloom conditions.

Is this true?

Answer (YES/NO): NO